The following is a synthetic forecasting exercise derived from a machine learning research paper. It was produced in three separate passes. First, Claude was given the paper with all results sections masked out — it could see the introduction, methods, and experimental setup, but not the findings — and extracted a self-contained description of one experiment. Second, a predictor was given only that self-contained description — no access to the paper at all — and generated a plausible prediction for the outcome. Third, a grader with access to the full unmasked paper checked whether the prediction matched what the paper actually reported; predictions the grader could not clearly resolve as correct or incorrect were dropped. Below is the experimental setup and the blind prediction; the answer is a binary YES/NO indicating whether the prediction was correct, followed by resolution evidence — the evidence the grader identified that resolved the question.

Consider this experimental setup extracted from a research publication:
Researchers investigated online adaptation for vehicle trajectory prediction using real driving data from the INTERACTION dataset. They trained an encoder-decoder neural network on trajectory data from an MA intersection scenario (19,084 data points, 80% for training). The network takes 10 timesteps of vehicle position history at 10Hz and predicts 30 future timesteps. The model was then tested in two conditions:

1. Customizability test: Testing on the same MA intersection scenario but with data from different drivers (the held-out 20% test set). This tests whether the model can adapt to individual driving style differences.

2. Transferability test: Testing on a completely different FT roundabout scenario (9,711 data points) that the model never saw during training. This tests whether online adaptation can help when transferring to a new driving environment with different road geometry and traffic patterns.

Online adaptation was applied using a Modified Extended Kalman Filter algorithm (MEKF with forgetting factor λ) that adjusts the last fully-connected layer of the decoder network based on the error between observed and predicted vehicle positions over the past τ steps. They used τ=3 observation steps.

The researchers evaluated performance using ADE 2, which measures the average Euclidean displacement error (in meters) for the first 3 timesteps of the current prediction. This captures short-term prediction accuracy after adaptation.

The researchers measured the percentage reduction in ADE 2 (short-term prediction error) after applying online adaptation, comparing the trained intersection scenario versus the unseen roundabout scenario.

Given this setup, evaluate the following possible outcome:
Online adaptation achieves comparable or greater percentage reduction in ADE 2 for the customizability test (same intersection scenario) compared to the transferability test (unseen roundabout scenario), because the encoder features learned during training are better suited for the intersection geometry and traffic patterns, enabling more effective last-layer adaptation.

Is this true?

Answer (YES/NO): NO